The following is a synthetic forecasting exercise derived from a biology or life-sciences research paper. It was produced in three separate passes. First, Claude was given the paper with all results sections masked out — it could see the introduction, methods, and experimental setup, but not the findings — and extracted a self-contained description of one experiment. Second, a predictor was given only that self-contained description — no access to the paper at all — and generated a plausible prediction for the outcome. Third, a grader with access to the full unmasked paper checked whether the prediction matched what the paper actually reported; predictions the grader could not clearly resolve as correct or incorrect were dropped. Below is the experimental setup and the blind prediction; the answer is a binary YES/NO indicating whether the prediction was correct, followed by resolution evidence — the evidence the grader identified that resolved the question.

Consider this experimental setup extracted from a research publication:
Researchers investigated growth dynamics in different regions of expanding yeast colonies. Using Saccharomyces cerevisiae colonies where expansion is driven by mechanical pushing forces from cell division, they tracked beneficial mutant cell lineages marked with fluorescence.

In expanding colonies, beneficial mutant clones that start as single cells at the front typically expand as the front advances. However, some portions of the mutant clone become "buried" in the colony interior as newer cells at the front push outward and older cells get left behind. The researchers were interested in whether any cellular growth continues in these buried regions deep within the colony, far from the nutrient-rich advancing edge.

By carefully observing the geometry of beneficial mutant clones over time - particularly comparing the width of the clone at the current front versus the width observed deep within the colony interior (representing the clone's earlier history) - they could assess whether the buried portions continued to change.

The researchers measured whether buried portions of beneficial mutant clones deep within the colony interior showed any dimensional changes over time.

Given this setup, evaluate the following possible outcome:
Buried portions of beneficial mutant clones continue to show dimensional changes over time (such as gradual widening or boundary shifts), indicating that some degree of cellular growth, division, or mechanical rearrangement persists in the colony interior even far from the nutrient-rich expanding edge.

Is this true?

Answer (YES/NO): NO